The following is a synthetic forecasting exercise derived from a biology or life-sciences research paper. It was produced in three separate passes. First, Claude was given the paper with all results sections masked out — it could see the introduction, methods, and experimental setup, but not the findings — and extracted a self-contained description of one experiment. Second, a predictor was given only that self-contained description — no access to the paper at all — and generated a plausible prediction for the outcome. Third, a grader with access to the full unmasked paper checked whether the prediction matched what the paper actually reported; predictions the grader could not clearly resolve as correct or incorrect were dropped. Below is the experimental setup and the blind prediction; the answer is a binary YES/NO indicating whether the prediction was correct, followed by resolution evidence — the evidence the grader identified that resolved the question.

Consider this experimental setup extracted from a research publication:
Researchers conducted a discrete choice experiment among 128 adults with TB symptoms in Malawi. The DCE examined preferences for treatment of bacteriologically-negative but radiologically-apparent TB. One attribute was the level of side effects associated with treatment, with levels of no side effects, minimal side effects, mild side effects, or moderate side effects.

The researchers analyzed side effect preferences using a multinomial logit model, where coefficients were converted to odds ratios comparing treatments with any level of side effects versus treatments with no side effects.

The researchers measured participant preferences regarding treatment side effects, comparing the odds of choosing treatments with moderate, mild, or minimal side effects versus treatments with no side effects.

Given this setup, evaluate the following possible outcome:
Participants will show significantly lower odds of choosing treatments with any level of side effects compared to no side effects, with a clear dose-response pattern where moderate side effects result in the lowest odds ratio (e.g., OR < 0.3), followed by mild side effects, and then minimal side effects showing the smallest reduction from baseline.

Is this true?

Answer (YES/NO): YES